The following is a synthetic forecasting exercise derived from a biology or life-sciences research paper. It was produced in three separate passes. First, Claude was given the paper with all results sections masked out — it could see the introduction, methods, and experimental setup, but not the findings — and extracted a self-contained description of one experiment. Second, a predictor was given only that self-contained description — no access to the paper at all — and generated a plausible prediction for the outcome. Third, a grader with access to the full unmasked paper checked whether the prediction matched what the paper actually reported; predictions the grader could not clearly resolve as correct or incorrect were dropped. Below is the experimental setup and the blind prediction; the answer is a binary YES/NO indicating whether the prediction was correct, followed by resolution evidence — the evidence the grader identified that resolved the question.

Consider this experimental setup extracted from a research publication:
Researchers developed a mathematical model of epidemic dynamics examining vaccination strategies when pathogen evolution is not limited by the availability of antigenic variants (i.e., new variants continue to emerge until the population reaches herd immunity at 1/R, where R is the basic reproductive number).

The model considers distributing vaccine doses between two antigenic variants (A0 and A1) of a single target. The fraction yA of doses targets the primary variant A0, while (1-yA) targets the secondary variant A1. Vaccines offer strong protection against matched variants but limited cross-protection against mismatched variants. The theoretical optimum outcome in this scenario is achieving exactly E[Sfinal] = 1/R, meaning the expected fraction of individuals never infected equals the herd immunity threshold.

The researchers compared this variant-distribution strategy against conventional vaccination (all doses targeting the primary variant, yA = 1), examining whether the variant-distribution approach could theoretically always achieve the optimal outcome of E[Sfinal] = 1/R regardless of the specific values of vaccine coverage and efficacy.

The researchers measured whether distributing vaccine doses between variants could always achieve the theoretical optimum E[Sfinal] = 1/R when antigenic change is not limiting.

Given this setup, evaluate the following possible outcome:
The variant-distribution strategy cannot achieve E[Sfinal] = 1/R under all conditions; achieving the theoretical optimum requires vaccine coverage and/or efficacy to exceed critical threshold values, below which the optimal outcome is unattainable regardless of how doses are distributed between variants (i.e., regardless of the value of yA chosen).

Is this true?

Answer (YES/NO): NO